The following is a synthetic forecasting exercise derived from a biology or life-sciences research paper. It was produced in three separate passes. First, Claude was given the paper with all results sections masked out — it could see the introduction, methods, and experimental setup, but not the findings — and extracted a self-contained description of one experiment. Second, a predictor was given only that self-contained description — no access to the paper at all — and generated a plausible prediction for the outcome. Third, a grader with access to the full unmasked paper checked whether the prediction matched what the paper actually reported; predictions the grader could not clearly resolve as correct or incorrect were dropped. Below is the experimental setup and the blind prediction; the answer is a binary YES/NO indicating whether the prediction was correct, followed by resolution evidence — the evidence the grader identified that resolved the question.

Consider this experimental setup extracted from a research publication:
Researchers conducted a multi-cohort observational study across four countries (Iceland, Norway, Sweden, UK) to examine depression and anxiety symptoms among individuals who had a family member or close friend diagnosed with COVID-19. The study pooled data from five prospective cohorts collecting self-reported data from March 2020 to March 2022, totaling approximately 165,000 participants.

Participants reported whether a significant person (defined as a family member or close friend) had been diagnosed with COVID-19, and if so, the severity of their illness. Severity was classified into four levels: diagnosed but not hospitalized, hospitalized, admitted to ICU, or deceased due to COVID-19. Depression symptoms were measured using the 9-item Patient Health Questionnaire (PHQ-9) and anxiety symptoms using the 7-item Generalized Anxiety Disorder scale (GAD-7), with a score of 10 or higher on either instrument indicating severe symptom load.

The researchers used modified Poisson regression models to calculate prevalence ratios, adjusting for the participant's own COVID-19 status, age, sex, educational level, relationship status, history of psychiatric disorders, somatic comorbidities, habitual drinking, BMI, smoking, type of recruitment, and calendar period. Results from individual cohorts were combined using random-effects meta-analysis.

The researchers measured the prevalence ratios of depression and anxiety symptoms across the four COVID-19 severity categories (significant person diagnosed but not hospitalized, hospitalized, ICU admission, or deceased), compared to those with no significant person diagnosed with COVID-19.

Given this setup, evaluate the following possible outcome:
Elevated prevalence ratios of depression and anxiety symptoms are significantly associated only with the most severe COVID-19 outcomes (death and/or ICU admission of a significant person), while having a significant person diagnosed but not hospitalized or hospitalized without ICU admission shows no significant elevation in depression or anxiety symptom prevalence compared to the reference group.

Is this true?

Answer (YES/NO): NO